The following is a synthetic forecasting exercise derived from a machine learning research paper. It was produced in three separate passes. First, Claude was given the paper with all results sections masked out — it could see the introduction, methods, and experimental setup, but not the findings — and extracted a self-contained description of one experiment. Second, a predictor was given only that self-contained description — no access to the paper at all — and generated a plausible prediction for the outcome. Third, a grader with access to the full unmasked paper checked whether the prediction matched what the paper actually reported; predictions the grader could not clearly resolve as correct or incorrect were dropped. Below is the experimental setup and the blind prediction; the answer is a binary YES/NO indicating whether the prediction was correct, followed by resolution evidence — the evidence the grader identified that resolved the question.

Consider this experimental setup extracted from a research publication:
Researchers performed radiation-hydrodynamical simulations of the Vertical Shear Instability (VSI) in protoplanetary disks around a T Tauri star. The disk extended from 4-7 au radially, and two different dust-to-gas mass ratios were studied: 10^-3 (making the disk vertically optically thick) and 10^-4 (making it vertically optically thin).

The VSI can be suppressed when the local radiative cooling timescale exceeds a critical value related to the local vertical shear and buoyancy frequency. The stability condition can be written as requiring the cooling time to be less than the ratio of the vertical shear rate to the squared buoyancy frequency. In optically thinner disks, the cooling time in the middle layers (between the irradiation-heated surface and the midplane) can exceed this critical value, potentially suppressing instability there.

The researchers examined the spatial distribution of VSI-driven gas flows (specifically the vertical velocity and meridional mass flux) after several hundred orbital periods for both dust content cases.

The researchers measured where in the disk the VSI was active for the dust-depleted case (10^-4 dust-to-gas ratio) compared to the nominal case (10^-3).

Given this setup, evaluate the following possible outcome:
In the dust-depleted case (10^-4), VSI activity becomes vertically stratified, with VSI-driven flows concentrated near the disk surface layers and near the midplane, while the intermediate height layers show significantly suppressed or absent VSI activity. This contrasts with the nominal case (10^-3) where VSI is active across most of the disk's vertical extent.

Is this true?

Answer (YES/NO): NO